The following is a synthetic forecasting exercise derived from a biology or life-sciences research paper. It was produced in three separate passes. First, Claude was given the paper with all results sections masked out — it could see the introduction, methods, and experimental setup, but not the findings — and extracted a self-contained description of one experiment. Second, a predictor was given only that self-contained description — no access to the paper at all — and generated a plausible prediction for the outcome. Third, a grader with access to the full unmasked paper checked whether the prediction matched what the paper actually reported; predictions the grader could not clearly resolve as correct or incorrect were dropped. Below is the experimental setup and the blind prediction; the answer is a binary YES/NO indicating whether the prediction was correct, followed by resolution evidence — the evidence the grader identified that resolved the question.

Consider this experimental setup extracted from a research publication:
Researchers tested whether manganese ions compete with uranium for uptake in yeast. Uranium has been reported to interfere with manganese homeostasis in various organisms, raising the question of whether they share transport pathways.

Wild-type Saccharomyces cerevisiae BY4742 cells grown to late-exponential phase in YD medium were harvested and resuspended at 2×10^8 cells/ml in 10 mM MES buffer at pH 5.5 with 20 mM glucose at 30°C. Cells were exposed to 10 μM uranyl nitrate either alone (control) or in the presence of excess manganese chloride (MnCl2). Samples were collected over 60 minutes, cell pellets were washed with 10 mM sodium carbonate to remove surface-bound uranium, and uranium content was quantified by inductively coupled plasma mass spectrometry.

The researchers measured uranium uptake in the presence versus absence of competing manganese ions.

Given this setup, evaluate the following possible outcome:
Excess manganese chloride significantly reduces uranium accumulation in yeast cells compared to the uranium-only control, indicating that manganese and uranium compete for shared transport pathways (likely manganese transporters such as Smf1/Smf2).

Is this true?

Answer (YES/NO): NO